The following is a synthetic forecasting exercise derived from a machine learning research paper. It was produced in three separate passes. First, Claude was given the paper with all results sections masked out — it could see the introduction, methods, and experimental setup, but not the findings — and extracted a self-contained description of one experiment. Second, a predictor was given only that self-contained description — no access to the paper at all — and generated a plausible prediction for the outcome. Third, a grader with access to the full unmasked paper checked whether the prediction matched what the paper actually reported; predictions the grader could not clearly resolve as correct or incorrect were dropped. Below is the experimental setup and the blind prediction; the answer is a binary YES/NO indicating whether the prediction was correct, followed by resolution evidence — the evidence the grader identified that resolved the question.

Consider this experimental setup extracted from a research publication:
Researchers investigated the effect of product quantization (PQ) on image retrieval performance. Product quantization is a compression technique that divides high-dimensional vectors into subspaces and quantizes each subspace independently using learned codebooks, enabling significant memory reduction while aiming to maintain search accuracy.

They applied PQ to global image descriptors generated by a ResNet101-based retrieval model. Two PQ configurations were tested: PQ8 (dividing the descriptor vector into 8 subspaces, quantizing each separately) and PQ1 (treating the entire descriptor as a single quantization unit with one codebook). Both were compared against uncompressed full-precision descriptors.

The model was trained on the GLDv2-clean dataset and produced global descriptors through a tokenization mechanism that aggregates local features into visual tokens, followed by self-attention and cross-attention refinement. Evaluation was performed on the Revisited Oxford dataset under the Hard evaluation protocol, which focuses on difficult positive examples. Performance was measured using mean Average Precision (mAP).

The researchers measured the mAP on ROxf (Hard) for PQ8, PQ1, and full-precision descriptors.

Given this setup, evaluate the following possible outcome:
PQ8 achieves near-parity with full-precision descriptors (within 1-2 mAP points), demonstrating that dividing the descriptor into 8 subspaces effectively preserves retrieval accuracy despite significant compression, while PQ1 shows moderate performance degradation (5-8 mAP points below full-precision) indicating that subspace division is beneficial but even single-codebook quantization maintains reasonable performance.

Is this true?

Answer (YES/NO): NO